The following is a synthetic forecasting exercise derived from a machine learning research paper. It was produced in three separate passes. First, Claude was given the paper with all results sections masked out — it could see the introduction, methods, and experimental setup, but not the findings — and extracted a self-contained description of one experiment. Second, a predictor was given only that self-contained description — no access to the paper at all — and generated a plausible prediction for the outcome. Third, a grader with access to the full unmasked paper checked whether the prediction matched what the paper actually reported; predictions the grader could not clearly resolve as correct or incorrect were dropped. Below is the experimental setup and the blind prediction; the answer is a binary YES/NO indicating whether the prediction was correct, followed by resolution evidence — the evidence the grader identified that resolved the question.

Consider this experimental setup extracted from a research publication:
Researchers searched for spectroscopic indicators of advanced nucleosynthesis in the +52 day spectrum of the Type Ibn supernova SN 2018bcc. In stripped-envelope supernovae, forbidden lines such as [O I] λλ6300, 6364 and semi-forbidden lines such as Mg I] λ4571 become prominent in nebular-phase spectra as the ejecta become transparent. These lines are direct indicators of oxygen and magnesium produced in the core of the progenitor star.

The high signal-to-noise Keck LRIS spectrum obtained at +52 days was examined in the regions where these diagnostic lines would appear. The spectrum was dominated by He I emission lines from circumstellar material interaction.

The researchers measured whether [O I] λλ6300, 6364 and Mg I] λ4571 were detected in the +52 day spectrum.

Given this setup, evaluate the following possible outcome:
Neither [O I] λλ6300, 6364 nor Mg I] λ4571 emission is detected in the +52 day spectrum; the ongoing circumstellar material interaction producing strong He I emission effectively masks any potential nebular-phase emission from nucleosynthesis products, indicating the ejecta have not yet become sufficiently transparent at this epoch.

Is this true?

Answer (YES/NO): NO